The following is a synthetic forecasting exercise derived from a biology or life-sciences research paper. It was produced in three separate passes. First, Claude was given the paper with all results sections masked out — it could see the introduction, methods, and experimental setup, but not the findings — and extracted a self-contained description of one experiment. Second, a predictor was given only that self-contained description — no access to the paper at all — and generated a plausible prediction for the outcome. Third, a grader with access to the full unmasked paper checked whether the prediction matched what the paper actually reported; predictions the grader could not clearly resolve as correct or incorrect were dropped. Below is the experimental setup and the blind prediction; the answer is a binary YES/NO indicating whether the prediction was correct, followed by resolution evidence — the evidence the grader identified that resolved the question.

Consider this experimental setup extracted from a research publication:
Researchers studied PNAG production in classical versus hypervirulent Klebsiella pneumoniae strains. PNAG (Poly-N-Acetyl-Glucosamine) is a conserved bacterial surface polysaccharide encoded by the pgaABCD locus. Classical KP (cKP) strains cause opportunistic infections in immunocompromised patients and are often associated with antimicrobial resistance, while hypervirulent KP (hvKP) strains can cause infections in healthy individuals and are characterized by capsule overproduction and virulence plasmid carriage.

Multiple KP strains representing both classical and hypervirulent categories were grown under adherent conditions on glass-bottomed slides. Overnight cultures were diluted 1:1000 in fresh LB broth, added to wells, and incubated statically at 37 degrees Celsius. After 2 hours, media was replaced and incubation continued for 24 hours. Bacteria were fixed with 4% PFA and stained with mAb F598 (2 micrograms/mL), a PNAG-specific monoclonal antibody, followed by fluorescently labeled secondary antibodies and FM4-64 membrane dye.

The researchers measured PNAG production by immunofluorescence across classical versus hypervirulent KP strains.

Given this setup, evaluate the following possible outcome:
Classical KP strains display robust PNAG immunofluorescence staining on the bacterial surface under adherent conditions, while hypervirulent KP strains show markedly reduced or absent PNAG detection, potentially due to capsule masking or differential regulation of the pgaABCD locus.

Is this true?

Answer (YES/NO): NO